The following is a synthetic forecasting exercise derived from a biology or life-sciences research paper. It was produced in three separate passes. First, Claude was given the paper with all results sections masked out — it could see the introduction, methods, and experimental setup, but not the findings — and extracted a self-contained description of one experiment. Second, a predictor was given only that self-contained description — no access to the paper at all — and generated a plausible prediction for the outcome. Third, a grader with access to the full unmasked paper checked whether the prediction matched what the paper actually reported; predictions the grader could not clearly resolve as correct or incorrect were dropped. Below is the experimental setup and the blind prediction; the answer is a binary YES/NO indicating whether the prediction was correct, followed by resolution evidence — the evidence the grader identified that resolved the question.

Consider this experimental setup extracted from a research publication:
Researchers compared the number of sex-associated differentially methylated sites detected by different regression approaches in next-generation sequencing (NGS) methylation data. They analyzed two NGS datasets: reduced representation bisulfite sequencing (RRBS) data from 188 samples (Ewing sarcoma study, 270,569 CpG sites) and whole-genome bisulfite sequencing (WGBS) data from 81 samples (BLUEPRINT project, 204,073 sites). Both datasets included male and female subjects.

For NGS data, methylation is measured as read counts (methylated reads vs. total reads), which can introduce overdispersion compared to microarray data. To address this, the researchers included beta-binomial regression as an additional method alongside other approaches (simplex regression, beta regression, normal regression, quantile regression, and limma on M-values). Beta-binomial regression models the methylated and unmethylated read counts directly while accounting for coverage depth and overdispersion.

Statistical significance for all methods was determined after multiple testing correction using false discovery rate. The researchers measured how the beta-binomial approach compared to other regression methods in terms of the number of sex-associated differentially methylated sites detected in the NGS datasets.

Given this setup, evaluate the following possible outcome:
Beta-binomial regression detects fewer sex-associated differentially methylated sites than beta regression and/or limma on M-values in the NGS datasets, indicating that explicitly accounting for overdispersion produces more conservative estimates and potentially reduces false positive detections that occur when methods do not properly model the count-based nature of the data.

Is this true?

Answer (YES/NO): NO